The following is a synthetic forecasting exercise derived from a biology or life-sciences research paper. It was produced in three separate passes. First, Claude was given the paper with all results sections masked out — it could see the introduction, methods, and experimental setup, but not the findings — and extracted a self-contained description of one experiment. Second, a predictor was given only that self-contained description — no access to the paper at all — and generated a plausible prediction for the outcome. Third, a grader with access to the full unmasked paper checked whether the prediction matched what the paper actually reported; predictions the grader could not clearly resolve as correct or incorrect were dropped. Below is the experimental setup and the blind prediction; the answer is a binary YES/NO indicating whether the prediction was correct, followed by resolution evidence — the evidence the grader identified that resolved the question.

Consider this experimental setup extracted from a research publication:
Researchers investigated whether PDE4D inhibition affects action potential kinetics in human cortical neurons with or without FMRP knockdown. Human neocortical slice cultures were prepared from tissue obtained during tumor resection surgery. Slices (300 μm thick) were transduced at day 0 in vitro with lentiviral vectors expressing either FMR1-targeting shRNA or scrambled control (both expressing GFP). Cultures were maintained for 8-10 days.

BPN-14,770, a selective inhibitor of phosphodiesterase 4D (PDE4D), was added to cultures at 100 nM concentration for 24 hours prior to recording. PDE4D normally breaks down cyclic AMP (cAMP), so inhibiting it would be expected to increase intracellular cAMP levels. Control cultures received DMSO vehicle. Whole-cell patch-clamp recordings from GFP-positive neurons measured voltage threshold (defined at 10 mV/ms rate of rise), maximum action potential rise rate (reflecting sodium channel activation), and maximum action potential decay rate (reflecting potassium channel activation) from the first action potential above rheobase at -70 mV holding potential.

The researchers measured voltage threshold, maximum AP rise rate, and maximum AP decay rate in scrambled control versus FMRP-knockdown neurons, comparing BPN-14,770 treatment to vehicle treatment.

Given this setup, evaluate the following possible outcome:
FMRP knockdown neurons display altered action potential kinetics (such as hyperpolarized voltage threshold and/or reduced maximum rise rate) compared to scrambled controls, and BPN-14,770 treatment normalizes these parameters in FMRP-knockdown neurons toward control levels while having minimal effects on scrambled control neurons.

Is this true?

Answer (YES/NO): NO